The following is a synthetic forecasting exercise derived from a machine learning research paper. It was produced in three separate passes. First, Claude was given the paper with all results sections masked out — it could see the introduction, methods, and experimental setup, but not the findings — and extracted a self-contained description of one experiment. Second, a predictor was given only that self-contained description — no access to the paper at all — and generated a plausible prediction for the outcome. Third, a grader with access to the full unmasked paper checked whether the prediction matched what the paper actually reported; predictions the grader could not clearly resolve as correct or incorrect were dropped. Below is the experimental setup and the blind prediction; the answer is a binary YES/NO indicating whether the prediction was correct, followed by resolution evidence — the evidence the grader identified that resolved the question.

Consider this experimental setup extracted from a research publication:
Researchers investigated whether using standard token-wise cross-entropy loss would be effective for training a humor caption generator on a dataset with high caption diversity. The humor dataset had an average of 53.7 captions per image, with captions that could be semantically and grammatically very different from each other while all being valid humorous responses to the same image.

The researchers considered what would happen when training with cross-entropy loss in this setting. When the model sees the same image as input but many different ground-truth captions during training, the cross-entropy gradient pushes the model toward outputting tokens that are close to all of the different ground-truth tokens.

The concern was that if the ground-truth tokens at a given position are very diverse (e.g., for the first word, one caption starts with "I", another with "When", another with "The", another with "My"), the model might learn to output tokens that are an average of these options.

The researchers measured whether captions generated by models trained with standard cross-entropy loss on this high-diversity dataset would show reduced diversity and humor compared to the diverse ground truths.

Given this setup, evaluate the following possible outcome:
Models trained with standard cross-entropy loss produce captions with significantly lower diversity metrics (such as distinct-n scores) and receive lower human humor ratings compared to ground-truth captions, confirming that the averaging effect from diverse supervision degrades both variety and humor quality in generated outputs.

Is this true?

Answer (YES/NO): NO